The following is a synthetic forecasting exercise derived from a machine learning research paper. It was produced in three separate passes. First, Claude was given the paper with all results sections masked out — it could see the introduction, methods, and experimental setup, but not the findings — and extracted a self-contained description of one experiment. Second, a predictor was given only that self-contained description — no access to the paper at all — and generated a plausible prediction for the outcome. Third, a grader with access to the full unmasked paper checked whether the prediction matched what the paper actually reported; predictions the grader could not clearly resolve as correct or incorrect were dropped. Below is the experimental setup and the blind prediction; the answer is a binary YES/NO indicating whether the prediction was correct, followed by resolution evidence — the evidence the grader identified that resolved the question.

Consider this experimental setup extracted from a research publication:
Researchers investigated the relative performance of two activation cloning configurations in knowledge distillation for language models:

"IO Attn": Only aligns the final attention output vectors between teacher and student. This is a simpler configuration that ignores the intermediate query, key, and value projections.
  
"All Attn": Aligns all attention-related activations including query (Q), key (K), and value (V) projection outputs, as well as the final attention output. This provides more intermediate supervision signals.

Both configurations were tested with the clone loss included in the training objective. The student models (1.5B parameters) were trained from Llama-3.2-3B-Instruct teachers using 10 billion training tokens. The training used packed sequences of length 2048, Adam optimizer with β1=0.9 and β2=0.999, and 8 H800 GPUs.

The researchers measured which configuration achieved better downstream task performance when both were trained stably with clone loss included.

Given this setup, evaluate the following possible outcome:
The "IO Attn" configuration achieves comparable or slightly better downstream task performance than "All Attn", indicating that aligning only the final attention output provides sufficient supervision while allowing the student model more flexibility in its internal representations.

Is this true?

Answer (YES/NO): NO